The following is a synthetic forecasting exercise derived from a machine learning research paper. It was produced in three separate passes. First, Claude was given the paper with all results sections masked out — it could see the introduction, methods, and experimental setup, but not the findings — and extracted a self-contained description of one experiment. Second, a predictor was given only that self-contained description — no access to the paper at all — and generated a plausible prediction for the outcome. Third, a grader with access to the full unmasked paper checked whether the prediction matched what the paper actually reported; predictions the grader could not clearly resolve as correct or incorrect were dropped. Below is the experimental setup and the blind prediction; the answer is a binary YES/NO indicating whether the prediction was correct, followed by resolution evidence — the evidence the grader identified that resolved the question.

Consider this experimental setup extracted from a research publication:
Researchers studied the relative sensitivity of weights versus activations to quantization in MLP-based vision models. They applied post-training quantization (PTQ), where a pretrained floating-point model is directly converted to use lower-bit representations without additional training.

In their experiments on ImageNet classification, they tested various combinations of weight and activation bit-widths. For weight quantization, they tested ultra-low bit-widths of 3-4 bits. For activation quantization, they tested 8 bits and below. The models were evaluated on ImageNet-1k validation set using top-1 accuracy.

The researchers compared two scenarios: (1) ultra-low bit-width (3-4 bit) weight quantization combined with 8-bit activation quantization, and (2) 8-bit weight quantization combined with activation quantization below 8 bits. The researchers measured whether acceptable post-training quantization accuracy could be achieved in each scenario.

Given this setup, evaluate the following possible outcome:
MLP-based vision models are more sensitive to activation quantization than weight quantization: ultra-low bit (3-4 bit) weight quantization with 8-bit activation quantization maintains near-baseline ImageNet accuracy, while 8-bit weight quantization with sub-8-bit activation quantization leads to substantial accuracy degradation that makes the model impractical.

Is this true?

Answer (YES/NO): YES